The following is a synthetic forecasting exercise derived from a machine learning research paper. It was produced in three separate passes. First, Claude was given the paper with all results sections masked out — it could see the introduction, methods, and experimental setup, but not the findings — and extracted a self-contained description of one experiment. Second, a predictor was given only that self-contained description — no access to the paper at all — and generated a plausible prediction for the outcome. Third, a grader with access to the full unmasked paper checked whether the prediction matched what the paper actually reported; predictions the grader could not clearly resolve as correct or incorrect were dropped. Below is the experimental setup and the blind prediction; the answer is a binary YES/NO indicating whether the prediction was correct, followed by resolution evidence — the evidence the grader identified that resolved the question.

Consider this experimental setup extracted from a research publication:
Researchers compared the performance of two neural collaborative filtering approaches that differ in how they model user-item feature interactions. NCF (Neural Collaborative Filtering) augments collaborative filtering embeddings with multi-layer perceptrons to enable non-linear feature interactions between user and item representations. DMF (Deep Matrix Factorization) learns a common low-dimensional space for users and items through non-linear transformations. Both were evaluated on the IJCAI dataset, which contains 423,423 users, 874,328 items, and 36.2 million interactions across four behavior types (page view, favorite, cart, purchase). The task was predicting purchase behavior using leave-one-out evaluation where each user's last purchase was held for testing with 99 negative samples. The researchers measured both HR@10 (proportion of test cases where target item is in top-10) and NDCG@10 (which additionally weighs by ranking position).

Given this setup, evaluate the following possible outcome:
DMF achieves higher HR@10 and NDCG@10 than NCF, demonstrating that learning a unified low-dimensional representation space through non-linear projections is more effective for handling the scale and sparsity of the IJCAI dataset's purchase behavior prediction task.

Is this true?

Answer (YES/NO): NO